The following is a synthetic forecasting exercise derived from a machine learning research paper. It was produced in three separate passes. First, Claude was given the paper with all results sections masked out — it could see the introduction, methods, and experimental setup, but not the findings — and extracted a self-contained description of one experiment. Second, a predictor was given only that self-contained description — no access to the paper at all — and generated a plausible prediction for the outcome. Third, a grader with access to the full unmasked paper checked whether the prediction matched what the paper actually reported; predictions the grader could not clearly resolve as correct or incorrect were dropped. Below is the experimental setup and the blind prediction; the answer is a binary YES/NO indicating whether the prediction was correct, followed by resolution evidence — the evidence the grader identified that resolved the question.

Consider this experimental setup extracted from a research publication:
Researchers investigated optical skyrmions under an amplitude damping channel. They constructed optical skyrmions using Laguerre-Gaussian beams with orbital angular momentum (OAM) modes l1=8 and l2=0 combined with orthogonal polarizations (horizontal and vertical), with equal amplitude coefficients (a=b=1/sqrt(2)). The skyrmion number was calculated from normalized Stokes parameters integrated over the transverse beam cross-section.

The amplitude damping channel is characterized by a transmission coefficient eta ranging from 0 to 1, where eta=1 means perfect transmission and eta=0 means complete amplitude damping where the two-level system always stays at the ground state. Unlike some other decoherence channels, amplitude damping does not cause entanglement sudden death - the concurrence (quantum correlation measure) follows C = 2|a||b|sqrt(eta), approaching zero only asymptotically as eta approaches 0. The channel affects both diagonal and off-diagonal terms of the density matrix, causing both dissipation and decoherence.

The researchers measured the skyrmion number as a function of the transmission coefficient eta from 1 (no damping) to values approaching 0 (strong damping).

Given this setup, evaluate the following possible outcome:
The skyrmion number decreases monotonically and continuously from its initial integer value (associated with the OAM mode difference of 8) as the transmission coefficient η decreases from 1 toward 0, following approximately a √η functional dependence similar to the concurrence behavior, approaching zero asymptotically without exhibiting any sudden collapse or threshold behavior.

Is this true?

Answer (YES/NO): NO